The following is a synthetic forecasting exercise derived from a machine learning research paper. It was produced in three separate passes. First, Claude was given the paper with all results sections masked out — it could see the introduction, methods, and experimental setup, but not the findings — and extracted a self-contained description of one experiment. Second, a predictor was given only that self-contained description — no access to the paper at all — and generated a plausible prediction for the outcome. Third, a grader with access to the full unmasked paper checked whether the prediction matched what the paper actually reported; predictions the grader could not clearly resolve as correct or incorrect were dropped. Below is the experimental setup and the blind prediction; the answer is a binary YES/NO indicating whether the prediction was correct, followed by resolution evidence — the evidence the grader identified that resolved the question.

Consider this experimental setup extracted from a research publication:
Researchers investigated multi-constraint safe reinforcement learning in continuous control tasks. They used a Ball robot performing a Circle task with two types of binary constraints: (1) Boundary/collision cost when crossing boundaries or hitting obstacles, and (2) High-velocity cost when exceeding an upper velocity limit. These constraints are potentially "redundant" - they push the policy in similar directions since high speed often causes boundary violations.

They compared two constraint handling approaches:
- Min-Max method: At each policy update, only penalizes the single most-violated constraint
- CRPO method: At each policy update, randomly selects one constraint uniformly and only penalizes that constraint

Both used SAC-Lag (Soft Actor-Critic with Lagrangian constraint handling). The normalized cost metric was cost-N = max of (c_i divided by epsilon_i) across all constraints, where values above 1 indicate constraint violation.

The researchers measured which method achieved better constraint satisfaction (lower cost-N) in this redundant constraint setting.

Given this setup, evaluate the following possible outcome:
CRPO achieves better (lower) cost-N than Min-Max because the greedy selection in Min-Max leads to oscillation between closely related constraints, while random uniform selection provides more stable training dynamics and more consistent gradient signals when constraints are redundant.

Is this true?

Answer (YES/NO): NO